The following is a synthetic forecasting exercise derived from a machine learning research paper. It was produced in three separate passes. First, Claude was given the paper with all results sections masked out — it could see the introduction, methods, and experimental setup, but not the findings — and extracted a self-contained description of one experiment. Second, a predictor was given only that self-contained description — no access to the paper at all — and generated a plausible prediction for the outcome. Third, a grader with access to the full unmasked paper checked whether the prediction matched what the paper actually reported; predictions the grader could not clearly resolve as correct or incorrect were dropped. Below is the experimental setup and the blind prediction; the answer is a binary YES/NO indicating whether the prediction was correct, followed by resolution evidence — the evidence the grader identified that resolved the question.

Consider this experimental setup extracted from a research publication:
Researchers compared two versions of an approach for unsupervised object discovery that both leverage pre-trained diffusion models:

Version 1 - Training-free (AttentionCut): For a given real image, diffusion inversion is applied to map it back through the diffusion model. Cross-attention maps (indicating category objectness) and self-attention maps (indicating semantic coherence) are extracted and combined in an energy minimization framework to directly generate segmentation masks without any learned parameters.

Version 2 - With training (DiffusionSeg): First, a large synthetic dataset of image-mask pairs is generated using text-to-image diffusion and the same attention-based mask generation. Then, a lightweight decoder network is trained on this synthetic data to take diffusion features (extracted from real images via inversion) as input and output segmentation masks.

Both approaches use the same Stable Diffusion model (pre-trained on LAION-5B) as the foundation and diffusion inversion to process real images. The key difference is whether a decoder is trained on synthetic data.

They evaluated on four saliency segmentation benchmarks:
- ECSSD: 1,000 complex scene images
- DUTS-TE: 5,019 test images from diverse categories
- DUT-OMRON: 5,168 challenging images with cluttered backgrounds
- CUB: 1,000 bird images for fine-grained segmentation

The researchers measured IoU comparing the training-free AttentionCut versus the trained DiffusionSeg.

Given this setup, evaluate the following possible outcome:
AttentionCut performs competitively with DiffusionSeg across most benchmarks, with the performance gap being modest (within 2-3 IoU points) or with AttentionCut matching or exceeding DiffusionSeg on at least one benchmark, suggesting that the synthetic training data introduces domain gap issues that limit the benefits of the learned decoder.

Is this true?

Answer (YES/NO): NO